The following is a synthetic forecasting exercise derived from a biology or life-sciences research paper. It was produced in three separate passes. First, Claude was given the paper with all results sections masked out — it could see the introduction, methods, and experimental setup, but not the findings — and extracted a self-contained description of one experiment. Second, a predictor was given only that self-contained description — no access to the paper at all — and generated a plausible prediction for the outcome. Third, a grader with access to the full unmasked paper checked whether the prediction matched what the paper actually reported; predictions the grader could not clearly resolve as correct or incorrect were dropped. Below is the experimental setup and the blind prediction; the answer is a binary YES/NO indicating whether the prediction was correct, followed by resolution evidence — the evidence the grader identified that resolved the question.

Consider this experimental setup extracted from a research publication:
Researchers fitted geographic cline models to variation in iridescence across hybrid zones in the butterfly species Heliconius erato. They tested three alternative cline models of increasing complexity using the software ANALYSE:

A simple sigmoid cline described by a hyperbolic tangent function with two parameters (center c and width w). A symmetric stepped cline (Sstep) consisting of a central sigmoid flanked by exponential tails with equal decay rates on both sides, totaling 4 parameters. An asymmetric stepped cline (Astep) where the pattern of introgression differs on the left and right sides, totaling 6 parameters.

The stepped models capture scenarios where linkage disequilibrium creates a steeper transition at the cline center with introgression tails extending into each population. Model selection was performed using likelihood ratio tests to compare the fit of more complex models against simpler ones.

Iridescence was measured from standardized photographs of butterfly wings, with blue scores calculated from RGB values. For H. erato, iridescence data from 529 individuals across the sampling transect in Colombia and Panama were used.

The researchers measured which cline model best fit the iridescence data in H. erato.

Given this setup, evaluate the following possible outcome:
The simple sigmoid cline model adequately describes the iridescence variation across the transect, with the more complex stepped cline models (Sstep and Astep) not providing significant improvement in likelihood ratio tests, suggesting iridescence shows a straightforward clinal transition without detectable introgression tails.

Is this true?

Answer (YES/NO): NO